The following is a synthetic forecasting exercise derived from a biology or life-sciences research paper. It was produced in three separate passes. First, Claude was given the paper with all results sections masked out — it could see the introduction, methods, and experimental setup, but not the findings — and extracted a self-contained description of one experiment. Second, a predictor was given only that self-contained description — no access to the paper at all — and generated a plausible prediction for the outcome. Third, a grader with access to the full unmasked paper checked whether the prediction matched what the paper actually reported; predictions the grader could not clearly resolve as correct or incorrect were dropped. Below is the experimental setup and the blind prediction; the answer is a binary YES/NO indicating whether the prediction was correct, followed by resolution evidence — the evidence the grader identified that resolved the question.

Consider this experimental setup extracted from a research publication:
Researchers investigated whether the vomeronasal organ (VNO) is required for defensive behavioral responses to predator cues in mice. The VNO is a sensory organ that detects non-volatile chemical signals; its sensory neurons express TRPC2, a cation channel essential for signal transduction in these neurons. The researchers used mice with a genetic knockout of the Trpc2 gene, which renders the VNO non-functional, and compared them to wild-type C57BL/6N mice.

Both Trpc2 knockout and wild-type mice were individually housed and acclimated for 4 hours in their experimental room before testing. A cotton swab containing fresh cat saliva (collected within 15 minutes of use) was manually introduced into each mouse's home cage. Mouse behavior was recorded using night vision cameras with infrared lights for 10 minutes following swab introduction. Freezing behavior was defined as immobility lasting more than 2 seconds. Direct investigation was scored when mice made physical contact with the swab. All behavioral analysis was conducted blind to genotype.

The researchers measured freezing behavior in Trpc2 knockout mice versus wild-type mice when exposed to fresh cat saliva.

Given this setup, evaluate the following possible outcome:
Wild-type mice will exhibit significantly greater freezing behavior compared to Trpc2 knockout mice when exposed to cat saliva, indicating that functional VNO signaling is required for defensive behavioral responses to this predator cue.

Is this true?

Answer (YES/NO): YES